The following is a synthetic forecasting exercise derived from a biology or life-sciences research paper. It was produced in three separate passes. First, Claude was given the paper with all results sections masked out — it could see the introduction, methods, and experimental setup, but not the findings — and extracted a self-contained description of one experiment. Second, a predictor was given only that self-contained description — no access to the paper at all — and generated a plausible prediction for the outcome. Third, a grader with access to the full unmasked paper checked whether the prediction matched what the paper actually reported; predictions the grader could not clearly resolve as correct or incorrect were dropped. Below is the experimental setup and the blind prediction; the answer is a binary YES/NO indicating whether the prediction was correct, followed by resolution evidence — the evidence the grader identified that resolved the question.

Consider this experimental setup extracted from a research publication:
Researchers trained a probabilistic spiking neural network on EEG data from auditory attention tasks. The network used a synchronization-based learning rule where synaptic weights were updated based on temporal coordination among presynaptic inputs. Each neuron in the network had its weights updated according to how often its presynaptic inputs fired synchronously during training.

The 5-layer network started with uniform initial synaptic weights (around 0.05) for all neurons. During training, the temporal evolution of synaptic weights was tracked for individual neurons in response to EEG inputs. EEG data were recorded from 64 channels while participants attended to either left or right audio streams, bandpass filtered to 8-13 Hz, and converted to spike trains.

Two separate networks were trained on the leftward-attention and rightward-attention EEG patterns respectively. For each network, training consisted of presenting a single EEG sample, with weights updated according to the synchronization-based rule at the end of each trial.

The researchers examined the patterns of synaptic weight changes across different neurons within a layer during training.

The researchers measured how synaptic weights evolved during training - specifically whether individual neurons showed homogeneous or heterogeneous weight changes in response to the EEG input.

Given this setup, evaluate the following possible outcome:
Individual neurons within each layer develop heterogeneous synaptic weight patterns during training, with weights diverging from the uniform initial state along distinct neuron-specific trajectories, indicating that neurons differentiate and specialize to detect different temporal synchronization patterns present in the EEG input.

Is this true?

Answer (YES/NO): YES